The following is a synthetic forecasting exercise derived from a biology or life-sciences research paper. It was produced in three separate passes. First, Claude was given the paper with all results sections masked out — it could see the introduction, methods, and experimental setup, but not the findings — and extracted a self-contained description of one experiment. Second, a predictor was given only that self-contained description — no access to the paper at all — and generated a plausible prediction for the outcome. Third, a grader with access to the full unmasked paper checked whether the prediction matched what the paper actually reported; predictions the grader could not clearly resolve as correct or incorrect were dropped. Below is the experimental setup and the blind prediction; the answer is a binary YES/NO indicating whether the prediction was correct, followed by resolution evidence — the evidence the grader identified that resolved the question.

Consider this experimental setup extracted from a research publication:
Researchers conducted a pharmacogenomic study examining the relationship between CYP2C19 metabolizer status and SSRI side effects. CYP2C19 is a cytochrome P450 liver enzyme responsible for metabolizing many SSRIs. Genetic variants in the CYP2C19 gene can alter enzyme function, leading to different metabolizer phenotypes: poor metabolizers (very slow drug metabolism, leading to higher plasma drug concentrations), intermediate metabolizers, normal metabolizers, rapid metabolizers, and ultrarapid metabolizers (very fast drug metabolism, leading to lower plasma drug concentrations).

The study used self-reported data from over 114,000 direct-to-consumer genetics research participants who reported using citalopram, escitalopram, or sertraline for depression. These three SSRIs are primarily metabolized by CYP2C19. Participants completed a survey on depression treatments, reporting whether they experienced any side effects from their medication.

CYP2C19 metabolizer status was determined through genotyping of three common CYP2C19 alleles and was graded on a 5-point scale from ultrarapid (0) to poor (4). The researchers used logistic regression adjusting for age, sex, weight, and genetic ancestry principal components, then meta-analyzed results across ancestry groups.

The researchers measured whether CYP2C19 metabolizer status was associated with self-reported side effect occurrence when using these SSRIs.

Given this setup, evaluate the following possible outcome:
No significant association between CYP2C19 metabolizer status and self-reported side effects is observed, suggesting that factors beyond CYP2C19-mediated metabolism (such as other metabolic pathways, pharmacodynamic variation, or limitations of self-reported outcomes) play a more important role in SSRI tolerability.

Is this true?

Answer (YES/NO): NO